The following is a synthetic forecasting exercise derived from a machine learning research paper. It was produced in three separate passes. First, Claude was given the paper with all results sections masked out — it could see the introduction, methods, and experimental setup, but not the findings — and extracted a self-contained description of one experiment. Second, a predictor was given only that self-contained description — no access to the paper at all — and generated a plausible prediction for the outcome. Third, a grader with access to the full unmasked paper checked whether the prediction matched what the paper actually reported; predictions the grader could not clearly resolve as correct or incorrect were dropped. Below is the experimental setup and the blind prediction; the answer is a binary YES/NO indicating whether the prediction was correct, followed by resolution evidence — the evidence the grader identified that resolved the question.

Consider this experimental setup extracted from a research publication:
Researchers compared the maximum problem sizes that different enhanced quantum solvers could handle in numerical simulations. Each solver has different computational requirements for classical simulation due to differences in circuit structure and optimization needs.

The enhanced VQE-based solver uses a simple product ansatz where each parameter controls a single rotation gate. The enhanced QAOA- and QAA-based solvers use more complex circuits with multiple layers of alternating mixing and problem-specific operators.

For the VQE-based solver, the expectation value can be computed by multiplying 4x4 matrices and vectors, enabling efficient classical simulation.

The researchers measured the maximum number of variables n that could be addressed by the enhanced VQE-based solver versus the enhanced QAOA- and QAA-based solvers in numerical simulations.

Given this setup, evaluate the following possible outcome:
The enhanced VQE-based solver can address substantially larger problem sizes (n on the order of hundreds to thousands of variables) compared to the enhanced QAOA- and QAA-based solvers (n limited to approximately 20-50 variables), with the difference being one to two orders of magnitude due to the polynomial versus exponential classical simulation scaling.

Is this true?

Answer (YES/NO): NO